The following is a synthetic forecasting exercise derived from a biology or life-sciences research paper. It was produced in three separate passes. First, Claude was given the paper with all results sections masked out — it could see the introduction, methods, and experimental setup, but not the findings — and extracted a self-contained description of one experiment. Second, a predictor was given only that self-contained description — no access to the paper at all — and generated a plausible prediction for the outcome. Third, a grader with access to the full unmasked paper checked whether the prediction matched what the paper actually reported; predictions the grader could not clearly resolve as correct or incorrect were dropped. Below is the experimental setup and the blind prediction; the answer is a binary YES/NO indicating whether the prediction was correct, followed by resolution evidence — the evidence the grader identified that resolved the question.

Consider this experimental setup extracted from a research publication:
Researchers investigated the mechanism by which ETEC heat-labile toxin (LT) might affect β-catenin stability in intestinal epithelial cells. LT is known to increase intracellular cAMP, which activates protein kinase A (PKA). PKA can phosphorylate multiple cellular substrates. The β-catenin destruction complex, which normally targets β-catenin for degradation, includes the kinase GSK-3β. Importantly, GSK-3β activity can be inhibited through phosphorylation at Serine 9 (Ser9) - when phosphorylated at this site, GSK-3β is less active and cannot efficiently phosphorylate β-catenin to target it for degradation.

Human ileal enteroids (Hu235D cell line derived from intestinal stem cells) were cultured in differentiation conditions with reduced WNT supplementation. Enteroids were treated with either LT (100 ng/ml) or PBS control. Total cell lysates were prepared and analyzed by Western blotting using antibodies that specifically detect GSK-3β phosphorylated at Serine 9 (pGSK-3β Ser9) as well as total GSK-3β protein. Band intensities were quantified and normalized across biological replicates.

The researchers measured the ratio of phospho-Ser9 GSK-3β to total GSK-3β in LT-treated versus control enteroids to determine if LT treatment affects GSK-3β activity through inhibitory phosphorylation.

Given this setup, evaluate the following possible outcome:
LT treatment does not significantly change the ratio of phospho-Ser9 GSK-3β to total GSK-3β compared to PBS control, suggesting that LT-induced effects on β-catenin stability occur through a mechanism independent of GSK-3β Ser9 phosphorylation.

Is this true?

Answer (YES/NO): NO